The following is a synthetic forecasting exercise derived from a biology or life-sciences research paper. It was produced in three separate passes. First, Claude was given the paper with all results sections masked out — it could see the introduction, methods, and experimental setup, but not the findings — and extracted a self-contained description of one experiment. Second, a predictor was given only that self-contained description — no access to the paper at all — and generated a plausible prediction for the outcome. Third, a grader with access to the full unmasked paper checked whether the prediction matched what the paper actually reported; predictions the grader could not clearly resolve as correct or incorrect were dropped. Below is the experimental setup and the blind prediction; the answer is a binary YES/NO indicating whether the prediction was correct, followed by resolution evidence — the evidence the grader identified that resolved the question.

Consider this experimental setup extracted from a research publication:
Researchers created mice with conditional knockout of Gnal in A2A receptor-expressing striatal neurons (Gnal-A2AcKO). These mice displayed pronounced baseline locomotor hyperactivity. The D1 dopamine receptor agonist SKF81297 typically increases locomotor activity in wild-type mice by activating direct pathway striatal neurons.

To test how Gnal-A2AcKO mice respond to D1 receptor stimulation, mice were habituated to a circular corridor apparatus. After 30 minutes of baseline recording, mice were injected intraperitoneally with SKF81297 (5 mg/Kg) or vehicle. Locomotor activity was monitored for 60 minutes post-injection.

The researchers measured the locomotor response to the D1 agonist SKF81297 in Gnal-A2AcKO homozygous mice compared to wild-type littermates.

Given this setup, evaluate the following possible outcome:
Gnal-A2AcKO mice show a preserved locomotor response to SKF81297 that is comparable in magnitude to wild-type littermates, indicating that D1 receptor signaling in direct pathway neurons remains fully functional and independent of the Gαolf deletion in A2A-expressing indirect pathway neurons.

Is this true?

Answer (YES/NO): NO